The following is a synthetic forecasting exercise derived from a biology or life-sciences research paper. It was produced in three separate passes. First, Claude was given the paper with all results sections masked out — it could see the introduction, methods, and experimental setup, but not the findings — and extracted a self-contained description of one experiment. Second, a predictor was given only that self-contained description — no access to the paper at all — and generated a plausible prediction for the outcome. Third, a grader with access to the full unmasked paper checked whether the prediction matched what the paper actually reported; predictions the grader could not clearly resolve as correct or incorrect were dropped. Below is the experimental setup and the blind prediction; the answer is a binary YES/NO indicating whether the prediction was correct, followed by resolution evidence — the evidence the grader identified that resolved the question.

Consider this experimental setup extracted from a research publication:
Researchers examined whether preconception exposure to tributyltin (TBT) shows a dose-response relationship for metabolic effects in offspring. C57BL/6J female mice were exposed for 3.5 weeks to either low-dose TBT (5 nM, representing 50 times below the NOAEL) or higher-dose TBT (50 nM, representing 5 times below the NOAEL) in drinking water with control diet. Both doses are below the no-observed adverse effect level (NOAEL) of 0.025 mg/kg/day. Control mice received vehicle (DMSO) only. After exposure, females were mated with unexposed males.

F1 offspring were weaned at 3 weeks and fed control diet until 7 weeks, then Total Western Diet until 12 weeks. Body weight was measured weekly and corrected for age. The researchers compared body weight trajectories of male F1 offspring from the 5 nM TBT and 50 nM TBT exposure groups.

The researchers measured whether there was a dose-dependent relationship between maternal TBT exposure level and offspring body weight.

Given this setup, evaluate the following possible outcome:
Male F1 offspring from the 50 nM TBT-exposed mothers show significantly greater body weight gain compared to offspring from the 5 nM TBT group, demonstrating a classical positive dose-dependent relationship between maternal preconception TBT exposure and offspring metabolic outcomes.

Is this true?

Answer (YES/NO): NO